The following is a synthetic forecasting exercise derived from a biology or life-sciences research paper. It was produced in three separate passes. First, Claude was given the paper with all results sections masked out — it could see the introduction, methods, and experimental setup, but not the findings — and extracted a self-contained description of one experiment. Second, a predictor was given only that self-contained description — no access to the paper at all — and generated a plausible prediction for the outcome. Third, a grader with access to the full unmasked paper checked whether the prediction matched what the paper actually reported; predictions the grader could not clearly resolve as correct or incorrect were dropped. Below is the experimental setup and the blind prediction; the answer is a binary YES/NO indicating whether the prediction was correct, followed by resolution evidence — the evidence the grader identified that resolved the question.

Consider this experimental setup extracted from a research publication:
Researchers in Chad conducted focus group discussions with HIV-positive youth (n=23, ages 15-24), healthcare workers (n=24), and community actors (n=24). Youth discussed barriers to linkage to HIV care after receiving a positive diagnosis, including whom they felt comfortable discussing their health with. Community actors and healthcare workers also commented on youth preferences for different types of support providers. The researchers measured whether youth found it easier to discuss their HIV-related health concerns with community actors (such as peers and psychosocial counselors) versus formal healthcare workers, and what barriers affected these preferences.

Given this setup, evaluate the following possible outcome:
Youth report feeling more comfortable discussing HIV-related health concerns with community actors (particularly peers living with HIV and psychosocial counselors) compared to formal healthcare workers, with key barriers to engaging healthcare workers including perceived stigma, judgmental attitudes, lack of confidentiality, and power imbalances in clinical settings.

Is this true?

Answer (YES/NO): NO